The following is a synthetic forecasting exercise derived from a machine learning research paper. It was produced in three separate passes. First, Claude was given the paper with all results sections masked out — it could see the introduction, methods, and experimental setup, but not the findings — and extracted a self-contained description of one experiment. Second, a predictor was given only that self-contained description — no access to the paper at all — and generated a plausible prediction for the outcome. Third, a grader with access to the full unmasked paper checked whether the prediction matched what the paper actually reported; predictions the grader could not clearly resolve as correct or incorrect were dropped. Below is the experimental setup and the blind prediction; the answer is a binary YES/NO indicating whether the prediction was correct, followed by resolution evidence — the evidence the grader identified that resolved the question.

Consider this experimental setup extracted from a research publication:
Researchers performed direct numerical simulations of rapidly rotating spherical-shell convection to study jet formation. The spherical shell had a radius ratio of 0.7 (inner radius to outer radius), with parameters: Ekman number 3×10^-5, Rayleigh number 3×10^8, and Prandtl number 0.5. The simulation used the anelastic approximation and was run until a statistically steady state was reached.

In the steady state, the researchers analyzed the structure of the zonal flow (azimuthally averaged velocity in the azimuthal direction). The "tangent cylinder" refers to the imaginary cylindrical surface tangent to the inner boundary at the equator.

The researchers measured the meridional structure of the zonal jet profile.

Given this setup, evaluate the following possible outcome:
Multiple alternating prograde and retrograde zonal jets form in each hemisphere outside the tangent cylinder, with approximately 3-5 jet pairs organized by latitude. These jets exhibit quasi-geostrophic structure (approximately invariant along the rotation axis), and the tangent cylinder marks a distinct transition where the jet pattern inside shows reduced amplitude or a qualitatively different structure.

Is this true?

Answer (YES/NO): NO